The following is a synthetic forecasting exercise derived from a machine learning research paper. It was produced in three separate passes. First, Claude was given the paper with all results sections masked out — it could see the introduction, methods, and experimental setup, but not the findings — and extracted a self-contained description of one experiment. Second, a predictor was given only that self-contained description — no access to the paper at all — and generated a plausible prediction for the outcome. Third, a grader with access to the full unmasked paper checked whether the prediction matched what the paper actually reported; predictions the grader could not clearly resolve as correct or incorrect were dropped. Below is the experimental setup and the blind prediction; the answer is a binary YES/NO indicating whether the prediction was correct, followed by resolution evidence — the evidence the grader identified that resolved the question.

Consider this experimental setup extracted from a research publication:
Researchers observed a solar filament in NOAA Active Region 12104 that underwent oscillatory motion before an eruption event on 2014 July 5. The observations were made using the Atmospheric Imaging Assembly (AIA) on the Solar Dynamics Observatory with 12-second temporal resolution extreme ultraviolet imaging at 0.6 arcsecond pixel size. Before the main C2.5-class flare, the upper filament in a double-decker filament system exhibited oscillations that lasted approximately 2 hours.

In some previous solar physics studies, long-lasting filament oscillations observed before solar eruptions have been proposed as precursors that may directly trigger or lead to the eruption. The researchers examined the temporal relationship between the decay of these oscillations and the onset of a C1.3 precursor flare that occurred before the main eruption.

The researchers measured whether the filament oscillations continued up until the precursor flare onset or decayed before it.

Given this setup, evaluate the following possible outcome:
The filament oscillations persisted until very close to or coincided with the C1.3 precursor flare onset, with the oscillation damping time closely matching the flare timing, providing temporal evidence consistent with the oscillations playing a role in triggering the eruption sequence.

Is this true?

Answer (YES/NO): NO